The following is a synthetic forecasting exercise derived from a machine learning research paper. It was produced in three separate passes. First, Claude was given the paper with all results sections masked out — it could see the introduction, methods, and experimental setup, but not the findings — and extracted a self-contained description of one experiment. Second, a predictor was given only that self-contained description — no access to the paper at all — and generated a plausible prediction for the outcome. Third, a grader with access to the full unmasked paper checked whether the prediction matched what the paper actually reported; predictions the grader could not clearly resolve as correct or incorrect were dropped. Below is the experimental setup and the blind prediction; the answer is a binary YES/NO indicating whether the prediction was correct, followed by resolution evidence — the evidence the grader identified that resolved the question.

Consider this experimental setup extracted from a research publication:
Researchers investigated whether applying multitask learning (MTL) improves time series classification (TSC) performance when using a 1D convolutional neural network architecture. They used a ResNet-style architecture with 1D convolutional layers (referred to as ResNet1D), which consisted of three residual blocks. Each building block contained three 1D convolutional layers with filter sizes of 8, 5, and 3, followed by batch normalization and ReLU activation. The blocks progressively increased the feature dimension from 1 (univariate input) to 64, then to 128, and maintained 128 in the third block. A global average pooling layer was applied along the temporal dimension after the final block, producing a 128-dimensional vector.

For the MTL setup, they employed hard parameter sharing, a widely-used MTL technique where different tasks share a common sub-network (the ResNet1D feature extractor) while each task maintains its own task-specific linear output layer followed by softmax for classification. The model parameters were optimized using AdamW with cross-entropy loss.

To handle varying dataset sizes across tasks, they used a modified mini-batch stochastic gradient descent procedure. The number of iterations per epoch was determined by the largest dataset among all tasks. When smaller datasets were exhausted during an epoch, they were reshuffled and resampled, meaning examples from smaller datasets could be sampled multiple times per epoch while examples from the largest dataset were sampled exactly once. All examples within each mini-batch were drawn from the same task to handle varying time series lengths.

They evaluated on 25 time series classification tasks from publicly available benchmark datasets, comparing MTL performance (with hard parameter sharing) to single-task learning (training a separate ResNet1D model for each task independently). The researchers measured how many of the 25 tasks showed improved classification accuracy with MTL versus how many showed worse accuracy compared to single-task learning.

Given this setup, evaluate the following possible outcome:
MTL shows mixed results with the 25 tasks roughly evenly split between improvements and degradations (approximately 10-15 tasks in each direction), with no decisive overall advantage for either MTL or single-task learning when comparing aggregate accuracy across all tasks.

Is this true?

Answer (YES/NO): NO